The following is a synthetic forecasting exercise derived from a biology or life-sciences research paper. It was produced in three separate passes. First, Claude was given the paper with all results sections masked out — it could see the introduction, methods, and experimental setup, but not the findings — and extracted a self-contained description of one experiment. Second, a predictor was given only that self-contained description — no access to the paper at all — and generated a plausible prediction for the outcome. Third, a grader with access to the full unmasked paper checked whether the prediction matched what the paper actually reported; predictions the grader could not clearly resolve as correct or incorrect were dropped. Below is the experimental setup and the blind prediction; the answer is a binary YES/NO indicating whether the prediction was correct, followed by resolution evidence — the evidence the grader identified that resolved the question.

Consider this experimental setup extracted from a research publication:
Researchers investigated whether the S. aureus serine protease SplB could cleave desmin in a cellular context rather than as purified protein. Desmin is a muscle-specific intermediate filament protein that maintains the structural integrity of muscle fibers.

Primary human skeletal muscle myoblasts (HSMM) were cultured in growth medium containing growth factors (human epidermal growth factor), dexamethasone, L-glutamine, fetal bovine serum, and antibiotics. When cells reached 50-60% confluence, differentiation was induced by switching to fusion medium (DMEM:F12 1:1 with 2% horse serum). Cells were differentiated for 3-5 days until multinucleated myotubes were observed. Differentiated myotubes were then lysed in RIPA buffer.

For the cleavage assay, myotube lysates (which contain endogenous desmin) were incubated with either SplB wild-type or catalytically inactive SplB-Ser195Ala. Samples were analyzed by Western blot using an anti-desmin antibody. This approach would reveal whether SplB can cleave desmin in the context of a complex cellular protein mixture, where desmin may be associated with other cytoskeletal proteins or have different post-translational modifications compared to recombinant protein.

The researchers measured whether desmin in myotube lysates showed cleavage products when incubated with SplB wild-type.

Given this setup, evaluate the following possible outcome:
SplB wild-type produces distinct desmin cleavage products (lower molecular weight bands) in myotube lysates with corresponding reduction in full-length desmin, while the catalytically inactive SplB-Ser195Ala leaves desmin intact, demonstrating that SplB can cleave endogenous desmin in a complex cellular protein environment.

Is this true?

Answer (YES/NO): YES